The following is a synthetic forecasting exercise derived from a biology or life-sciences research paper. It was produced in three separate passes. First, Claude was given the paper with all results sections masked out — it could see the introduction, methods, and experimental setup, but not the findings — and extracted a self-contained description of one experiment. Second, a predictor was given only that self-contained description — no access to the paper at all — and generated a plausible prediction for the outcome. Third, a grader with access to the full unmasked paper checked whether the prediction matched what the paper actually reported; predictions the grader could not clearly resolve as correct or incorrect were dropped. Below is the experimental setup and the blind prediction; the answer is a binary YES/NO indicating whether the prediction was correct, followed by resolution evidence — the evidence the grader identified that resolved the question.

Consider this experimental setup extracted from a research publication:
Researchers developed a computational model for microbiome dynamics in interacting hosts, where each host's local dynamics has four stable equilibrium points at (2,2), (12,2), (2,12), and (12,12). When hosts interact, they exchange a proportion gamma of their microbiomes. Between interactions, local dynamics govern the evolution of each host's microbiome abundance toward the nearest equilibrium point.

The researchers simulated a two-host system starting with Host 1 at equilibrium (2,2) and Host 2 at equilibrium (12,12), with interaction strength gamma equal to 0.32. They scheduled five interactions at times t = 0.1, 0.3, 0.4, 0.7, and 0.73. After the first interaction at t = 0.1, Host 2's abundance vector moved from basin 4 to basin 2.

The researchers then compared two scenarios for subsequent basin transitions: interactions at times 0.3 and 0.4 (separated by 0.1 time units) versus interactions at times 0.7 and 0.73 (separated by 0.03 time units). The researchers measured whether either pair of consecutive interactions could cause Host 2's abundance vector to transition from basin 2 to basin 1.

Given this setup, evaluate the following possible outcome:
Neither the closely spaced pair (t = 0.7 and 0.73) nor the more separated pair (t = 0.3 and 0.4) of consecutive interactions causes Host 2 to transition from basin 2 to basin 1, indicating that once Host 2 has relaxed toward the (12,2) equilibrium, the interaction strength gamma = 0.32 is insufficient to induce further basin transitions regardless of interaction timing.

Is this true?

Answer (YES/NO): NO